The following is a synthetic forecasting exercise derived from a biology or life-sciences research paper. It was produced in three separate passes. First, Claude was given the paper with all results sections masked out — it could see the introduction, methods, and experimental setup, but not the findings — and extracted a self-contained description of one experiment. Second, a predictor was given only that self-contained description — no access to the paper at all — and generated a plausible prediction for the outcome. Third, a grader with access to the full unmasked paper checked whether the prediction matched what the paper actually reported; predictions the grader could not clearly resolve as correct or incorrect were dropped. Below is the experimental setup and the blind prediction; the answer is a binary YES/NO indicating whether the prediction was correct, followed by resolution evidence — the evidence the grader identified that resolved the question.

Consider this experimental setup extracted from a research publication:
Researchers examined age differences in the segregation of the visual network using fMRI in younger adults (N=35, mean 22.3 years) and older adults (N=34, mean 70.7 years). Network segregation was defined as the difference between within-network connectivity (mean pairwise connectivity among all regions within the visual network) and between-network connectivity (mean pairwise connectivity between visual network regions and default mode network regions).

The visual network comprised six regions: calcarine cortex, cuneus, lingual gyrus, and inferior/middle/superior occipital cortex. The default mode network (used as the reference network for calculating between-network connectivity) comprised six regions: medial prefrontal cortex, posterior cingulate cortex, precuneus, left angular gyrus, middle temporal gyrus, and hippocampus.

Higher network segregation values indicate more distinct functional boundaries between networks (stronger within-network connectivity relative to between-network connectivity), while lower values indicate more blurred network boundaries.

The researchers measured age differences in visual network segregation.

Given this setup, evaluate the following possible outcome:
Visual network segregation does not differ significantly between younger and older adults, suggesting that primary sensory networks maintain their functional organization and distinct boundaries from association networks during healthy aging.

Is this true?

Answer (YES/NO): NO